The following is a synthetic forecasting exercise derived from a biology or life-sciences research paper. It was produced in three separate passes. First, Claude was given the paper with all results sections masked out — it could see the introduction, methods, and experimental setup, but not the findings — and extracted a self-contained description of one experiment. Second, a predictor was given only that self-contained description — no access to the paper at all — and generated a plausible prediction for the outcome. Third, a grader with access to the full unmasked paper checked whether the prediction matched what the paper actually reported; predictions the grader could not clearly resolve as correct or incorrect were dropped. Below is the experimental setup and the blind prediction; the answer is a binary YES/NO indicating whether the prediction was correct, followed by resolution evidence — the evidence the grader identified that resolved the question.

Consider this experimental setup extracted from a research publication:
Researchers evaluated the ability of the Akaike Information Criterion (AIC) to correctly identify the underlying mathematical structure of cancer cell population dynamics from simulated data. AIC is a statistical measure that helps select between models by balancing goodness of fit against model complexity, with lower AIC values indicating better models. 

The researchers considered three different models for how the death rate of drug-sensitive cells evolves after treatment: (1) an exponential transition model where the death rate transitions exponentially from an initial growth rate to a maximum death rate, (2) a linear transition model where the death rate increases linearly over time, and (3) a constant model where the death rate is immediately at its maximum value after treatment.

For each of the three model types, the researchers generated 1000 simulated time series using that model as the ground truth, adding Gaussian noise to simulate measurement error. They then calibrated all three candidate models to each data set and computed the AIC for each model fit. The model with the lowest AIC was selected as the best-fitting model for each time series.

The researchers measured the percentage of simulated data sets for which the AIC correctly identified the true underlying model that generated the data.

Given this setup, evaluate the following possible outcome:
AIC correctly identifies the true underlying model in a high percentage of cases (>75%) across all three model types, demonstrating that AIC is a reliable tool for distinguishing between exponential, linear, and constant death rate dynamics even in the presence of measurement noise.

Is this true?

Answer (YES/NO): YES